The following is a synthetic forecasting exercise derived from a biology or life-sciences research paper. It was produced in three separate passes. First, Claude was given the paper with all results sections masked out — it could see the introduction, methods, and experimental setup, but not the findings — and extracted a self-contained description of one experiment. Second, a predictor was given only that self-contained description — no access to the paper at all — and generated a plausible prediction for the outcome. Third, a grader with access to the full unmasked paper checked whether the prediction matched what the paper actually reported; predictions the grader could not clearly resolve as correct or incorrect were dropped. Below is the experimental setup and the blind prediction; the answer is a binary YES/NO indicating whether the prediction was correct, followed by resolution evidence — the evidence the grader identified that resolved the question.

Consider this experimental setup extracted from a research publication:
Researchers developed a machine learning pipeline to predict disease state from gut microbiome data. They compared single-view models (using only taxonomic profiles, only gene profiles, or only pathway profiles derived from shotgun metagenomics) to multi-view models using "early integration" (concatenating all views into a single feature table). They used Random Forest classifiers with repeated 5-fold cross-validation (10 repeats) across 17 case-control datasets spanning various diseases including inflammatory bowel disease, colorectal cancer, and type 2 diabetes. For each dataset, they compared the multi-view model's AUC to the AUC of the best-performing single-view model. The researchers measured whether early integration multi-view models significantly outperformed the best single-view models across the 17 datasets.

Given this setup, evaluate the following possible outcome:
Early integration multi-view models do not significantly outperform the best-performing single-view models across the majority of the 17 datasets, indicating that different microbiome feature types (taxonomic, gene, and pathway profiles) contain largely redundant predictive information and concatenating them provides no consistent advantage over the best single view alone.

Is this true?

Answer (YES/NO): YES